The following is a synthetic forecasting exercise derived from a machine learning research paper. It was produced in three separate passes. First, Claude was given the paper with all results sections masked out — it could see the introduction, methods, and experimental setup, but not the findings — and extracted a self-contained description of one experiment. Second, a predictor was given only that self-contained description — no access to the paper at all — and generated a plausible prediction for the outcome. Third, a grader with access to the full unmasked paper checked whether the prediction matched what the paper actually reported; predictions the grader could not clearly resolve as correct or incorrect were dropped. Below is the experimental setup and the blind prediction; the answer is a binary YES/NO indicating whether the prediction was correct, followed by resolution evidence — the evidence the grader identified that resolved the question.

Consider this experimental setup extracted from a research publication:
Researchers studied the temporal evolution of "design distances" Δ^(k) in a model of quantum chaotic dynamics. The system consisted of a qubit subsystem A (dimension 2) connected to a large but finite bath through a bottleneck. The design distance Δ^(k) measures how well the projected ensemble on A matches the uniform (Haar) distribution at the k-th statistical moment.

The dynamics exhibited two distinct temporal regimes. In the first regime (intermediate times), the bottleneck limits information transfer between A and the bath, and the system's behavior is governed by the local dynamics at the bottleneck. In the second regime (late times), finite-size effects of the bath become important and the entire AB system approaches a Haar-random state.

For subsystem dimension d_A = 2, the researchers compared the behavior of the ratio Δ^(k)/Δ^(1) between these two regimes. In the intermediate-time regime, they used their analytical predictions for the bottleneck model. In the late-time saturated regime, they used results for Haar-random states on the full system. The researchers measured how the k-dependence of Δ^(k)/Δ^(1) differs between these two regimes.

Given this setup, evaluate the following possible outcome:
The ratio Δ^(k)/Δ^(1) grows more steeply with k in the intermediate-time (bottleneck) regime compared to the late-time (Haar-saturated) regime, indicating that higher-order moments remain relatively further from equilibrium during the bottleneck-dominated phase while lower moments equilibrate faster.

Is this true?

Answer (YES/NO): NO